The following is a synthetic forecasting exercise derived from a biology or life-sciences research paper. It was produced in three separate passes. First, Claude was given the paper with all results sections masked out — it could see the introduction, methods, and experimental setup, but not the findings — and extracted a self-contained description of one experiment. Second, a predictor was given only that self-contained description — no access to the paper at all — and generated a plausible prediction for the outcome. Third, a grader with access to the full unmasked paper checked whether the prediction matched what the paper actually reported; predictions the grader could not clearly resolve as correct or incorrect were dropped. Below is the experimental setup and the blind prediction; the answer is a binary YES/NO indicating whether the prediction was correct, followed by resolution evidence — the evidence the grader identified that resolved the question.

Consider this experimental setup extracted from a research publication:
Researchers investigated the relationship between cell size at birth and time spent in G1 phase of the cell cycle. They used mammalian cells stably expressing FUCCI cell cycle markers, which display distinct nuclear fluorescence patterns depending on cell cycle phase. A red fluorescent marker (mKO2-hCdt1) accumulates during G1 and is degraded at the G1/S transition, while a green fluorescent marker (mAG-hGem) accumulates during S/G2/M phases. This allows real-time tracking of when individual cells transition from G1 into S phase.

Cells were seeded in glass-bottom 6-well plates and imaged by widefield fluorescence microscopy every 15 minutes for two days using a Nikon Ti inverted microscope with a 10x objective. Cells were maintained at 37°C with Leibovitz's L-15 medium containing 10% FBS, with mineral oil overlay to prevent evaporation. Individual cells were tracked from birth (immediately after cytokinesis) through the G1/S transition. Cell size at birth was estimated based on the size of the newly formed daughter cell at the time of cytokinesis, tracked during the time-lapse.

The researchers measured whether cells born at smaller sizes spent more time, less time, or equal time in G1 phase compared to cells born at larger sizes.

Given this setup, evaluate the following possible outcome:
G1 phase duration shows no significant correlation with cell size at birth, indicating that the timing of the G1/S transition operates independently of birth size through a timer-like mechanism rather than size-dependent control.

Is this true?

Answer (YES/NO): NO